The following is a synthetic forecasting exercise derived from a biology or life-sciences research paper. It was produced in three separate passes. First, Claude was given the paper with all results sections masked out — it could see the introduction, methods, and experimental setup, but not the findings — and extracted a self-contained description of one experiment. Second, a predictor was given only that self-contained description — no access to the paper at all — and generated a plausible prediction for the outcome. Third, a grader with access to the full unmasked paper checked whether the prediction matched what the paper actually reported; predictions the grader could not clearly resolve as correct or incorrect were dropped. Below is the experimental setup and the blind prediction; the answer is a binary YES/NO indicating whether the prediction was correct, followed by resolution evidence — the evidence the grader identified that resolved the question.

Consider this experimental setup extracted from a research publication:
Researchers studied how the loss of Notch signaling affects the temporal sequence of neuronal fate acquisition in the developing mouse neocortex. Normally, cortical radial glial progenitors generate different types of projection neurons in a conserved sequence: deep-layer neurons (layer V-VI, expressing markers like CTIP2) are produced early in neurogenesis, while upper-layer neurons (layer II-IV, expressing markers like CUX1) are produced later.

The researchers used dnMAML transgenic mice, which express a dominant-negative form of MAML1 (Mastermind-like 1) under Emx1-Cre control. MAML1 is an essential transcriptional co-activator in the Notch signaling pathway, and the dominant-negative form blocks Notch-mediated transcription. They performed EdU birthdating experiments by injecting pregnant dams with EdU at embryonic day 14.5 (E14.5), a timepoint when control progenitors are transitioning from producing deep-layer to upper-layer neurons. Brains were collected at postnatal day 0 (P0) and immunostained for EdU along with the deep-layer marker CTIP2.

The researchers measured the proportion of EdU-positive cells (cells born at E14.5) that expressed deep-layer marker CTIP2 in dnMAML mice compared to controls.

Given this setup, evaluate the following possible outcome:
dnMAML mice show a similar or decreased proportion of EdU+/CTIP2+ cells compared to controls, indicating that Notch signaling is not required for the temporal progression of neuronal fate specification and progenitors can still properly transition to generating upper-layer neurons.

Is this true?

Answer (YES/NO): NO